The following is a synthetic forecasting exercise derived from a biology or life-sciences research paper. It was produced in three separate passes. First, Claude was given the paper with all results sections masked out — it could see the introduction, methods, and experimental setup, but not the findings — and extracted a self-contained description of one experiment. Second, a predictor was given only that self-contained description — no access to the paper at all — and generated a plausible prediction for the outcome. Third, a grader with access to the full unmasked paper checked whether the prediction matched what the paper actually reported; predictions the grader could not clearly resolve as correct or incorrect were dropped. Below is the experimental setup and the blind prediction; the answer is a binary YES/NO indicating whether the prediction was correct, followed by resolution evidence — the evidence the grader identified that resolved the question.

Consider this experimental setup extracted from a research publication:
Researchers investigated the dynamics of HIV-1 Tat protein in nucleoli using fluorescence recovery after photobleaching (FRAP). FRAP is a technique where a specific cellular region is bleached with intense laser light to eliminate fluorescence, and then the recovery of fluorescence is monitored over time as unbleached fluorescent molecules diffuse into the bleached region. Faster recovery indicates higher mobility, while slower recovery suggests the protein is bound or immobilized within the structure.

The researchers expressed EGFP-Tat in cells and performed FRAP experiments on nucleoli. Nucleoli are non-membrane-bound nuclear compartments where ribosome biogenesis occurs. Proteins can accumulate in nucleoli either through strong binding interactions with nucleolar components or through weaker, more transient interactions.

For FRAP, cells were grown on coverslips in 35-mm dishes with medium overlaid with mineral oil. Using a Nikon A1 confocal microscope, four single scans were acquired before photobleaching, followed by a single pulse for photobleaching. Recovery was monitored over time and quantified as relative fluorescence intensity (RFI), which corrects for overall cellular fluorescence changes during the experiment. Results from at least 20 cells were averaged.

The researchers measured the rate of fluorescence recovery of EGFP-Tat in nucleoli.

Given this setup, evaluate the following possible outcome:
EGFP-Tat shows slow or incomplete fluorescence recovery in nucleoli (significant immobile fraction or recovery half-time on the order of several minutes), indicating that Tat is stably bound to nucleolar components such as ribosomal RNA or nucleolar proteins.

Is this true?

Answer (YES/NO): NO